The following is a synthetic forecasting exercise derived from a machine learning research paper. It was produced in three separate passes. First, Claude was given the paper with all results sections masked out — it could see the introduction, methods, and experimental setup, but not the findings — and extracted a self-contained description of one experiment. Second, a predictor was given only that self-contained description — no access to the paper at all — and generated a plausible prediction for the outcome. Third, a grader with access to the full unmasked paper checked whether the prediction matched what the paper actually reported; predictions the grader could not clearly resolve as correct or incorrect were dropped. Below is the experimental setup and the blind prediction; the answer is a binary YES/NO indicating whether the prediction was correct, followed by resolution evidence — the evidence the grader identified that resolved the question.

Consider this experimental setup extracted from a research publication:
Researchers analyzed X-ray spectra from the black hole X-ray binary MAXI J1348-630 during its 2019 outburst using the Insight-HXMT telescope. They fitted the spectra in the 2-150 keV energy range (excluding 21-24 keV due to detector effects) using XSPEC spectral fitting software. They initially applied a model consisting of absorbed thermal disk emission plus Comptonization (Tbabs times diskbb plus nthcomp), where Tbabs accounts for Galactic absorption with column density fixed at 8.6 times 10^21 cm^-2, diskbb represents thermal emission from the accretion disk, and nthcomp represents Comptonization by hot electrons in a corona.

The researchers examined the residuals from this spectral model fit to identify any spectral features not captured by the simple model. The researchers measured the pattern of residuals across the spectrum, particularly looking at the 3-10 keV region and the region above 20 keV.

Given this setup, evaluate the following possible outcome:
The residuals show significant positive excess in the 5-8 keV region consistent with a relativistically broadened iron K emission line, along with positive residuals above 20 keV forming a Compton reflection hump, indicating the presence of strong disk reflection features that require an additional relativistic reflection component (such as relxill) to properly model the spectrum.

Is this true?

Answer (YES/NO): YES